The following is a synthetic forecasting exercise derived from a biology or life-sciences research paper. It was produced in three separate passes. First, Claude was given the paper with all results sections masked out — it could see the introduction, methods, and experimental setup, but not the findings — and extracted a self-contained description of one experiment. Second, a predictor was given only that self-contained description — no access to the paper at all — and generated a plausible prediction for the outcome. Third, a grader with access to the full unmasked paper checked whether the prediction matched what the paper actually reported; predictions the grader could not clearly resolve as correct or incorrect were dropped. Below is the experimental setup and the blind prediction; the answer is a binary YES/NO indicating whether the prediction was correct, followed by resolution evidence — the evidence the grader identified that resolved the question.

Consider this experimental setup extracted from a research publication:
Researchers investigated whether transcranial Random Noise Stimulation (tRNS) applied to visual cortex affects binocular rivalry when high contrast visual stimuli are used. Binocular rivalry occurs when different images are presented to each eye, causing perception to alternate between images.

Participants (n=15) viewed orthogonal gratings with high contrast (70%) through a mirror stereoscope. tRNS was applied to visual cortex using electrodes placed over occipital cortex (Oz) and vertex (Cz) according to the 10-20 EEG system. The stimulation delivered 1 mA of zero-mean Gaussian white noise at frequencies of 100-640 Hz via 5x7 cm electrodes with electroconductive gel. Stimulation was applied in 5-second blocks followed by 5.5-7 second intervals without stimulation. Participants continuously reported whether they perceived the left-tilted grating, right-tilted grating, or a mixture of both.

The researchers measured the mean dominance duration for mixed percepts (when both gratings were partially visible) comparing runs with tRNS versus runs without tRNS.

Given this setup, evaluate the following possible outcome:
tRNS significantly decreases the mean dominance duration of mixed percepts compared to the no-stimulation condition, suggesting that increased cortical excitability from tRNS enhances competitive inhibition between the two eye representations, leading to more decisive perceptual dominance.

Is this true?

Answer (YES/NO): NO